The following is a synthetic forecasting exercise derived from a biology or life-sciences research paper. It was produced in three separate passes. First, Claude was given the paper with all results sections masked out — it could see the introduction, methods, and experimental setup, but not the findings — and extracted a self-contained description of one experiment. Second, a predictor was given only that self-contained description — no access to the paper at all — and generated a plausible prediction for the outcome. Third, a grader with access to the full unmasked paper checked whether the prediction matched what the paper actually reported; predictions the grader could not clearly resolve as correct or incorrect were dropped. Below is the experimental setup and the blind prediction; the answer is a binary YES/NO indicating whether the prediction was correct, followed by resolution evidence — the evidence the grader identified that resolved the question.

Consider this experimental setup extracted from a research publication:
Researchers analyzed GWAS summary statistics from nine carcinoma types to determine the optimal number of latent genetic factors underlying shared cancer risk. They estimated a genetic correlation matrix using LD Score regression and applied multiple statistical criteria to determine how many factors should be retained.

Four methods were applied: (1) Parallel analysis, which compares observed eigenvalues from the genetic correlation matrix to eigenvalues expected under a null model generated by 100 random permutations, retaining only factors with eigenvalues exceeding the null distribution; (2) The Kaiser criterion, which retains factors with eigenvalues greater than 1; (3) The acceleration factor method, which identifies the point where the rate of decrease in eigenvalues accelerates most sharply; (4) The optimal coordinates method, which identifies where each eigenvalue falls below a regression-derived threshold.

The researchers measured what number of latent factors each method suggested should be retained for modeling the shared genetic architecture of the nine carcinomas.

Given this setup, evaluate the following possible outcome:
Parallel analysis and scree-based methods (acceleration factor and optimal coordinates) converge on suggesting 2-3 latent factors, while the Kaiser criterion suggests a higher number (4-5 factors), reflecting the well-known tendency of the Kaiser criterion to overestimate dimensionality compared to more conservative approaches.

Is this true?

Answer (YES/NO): NO